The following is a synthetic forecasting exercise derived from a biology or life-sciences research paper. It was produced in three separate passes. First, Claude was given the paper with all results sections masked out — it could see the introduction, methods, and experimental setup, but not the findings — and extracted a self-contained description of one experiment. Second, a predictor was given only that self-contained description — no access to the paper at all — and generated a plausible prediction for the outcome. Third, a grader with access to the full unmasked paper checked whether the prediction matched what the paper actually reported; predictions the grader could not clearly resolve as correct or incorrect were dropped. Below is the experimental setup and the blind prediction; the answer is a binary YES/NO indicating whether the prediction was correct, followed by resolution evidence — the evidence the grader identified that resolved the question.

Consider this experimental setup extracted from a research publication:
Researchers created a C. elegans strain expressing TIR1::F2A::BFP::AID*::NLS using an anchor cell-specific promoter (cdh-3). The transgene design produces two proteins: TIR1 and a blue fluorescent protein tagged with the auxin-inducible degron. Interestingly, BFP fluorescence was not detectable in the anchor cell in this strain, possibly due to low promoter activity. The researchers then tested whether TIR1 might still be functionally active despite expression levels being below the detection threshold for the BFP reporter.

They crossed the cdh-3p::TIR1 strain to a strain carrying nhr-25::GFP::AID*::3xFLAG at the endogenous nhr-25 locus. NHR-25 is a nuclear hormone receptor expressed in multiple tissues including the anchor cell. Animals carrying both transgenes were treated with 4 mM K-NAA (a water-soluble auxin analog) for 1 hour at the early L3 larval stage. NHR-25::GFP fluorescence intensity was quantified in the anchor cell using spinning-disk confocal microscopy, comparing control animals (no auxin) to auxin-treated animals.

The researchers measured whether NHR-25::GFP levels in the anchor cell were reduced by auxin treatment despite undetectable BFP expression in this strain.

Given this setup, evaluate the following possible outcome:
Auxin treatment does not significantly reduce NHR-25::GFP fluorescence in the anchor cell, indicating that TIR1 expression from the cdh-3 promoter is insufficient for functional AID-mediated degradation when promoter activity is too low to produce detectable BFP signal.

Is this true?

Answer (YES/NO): NO